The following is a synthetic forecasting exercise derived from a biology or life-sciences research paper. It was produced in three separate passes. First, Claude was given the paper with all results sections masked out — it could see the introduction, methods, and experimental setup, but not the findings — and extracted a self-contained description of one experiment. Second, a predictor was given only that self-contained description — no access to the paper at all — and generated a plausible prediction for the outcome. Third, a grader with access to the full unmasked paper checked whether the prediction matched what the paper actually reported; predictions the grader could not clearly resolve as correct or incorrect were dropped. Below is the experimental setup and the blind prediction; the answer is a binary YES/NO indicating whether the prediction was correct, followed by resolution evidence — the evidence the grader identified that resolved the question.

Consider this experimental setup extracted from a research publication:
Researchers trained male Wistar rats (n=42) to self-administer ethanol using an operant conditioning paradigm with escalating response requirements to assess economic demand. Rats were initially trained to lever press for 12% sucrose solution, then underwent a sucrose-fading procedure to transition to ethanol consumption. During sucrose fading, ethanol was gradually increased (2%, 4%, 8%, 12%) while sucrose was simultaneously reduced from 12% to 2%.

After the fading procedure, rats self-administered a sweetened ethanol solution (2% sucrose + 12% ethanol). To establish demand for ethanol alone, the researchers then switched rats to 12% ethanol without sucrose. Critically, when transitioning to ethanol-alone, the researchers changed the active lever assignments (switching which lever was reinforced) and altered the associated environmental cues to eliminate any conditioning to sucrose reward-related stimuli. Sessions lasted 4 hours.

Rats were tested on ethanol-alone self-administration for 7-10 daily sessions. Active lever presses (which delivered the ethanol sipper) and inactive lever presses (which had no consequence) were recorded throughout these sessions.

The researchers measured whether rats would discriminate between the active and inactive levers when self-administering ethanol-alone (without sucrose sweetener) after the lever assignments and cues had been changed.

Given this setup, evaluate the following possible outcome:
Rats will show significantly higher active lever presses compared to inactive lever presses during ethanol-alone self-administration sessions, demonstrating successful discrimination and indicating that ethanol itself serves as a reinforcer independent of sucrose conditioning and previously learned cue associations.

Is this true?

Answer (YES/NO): YES